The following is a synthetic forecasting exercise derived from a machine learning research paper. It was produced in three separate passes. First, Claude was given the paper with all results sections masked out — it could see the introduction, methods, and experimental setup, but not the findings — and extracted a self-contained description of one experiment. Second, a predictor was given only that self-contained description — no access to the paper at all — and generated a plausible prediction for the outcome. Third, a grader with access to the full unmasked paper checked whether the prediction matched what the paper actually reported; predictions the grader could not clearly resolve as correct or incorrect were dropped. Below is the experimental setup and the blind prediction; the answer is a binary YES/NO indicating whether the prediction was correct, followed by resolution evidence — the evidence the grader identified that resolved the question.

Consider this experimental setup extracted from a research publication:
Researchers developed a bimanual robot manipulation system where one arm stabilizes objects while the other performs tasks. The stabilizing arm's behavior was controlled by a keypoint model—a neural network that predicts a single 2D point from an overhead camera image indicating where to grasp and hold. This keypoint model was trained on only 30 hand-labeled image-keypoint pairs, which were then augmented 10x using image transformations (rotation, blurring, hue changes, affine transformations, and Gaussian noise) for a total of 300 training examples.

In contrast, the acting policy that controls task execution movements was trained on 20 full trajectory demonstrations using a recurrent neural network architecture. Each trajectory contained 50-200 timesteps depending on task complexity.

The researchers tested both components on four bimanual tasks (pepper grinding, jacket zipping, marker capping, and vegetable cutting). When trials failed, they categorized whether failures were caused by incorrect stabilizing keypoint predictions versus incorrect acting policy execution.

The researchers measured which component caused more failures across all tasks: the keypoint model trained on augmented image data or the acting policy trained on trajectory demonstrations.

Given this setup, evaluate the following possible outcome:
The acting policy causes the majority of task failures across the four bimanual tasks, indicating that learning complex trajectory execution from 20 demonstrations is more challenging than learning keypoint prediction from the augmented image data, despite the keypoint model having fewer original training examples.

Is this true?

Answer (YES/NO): YES